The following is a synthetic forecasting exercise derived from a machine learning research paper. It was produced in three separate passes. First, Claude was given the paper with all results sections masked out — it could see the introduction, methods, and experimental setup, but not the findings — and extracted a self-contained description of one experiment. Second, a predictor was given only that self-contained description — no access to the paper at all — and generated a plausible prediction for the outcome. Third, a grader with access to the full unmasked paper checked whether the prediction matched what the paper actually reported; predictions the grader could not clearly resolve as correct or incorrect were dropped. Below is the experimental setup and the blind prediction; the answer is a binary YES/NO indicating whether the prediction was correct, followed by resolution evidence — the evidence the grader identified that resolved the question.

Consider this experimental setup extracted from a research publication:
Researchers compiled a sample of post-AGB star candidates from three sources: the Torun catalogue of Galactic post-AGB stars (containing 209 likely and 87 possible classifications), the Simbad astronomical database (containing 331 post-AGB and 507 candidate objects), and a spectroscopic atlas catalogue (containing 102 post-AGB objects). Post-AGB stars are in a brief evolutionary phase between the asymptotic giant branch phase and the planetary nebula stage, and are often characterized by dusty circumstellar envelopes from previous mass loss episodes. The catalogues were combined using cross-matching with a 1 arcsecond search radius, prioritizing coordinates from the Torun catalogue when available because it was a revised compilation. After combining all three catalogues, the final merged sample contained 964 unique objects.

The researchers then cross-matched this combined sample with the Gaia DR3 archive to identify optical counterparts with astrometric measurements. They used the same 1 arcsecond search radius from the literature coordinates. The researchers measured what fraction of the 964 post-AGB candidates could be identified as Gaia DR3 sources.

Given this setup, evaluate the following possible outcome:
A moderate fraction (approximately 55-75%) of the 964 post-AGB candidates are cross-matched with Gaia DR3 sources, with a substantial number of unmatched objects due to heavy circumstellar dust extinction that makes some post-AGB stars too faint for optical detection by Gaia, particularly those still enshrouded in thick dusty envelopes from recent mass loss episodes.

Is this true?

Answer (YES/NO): NO